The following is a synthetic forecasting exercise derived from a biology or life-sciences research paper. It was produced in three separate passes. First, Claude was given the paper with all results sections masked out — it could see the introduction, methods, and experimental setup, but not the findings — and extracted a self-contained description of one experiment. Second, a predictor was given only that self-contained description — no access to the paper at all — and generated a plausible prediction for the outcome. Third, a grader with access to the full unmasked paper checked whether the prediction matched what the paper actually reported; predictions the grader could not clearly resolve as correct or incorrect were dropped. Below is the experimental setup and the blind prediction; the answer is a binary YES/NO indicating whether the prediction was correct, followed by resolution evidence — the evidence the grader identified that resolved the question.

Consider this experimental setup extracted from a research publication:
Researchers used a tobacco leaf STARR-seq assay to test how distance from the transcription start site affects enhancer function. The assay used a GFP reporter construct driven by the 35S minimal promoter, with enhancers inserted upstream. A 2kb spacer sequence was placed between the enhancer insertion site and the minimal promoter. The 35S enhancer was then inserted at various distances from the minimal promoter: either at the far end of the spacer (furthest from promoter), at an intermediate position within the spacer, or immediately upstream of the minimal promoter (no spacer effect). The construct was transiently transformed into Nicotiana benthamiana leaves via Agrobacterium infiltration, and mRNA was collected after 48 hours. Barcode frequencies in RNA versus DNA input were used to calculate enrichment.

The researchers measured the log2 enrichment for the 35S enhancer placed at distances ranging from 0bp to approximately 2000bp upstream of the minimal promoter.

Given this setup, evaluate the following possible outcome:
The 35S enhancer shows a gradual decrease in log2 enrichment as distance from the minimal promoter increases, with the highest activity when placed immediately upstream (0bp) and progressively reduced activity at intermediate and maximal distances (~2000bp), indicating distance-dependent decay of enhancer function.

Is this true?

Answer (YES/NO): YES